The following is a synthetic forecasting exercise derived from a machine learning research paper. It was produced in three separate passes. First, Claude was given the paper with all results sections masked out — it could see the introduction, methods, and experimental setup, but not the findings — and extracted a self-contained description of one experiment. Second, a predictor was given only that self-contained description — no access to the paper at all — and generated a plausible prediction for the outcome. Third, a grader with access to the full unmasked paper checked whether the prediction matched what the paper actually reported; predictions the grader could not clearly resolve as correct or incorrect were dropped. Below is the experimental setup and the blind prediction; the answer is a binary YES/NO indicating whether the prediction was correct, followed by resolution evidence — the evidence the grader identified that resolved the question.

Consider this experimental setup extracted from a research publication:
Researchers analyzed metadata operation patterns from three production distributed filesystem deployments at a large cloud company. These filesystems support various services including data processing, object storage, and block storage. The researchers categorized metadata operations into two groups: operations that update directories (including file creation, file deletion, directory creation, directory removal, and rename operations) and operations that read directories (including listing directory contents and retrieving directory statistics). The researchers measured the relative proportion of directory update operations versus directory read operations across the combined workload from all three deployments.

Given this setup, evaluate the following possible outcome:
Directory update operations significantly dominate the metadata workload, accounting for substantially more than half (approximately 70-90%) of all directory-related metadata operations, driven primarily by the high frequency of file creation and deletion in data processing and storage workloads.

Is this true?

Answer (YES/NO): YES